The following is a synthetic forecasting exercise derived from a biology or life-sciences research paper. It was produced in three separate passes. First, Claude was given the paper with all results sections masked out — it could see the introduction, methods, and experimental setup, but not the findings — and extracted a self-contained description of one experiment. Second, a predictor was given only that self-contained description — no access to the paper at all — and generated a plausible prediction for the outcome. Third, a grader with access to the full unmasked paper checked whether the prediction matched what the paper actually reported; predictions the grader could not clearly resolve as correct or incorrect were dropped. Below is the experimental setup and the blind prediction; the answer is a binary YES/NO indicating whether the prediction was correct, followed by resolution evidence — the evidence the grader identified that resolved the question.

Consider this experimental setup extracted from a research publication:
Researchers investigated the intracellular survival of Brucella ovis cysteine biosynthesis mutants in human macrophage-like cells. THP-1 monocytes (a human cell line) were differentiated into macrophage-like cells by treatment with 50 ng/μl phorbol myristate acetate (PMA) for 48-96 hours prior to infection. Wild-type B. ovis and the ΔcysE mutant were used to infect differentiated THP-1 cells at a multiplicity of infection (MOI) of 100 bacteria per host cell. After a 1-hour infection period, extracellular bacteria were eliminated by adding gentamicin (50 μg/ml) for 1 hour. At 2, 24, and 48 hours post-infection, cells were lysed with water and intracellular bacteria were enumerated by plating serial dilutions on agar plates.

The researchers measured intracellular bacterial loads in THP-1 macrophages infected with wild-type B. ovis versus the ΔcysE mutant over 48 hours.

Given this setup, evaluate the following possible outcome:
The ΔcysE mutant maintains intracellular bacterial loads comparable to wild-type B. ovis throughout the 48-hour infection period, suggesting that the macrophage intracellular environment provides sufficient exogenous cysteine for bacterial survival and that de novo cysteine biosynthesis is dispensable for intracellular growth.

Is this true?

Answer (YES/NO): NO